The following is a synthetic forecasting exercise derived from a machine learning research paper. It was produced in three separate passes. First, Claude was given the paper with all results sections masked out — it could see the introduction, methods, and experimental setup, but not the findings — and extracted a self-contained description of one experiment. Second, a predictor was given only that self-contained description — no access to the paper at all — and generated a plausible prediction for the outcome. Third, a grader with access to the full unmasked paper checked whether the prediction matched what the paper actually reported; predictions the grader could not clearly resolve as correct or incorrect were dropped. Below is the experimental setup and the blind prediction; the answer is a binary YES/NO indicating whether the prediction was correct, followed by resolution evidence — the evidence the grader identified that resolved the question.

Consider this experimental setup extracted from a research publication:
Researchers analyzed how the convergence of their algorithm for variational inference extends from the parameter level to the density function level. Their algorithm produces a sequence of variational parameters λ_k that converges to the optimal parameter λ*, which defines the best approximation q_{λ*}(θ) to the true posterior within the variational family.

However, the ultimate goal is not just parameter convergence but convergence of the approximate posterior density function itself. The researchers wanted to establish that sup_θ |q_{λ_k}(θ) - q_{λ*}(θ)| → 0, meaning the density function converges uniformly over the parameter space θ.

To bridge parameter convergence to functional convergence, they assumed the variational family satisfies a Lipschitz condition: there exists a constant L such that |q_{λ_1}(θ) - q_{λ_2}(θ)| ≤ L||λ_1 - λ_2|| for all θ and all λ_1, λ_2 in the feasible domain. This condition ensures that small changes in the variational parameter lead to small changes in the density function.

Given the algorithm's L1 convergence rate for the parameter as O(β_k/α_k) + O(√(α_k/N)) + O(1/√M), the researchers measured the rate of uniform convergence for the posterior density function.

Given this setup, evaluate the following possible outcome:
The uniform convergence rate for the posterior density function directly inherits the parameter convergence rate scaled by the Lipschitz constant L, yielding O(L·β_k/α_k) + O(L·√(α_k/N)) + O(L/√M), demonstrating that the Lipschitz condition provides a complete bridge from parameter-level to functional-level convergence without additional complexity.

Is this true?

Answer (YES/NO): YES